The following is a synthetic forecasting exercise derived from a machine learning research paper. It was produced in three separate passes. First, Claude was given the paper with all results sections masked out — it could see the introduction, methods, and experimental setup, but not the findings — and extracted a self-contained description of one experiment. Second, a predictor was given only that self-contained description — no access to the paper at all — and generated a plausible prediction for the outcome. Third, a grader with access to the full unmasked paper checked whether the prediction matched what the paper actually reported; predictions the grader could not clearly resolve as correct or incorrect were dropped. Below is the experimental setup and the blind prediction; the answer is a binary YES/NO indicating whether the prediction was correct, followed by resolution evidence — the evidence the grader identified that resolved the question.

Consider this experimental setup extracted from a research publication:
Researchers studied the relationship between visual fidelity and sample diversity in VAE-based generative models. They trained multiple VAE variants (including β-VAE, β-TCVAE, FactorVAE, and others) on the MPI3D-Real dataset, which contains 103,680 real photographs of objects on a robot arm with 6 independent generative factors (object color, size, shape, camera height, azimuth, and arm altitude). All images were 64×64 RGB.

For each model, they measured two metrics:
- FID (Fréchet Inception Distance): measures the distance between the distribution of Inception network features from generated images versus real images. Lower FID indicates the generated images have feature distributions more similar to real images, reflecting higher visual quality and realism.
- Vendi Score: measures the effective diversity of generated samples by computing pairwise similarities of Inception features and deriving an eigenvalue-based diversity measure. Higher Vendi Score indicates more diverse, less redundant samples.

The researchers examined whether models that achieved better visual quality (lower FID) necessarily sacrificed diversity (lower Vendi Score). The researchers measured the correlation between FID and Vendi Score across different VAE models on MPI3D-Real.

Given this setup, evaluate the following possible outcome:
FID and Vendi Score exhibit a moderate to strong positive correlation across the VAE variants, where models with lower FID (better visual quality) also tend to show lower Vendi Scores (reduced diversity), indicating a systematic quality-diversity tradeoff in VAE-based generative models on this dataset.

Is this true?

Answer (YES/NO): NO